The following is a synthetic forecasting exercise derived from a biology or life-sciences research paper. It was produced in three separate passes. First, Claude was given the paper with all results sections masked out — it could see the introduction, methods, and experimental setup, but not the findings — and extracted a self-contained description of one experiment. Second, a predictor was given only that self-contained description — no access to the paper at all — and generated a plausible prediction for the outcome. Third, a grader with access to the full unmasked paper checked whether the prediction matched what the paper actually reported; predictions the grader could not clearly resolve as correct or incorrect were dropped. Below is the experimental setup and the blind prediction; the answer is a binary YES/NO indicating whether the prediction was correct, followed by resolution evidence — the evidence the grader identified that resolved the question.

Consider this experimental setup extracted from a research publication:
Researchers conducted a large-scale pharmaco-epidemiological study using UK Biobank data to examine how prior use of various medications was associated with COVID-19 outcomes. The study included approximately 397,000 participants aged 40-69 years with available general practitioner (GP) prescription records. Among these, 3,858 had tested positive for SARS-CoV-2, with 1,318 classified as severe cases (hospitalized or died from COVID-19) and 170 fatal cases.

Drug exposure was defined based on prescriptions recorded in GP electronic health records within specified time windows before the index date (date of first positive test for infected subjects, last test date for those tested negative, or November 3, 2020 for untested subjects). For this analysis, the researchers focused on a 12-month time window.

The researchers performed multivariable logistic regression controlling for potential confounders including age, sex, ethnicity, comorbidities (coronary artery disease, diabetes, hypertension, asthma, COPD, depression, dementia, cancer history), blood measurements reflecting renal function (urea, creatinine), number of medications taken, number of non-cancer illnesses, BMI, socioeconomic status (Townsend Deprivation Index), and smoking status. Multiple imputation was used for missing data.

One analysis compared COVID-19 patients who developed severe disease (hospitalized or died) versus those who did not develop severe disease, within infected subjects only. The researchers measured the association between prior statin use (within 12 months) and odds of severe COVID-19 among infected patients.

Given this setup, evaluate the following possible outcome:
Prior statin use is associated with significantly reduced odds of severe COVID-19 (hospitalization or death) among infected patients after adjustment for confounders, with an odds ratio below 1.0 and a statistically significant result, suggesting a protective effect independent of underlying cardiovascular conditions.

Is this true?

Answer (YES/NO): YES